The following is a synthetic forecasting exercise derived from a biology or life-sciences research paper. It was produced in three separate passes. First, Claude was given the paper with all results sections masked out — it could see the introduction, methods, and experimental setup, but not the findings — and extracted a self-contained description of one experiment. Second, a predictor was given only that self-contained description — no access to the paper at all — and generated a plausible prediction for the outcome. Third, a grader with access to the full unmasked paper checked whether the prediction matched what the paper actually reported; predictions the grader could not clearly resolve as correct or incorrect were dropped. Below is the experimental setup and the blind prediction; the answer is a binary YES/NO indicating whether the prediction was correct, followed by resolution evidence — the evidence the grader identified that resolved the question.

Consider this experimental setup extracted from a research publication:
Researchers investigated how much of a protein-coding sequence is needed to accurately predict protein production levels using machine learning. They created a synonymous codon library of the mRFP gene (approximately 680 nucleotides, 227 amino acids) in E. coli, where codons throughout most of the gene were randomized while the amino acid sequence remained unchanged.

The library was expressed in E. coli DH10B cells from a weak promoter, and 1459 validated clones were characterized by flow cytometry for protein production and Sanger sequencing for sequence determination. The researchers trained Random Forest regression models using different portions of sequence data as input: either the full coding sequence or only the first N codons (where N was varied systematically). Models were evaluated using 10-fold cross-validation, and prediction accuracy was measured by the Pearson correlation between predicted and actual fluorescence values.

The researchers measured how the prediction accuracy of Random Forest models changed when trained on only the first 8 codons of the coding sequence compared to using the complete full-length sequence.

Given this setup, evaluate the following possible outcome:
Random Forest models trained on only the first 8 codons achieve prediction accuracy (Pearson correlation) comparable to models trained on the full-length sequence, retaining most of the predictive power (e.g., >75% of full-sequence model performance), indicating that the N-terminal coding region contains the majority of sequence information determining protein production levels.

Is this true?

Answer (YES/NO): YES